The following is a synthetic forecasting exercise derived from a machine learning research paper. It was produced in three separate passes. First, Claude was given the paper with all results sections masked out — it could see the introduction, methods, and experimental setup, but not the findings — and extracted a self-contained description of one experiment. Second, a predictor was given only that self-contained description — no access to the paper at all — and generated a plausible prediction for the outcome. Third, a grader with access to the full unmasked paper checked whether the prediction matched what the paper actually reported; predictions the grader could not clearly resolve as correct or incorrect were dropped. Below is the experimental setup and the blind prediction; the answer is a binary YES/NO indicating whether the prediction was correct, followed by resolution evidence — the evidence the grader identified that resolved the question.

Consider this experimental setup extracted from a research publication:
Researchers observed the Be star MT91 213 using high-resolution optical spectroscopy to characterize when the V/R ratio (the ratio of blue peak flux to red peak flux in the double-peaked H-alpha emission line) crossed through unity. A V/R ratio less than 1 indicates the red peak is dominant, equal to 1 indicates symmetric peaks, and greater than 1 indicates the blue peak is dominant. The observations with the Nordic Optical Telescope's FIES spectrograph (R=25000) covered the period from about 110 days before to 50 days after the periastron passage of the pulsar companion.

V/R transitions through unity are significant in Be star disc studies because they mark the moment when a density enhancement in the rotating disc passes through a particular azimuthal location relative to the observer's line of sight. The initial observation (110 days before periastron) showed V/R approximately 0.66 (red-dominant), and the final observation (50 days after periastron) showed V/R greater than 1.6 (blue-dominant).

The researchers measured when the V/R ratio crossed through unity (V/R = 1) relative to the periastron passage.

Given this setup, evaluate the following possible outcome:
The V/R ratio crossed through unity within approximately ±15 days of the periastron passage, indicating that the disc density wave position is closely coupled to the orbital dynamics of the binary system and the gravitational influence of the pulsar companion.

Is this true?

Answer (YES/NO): NO